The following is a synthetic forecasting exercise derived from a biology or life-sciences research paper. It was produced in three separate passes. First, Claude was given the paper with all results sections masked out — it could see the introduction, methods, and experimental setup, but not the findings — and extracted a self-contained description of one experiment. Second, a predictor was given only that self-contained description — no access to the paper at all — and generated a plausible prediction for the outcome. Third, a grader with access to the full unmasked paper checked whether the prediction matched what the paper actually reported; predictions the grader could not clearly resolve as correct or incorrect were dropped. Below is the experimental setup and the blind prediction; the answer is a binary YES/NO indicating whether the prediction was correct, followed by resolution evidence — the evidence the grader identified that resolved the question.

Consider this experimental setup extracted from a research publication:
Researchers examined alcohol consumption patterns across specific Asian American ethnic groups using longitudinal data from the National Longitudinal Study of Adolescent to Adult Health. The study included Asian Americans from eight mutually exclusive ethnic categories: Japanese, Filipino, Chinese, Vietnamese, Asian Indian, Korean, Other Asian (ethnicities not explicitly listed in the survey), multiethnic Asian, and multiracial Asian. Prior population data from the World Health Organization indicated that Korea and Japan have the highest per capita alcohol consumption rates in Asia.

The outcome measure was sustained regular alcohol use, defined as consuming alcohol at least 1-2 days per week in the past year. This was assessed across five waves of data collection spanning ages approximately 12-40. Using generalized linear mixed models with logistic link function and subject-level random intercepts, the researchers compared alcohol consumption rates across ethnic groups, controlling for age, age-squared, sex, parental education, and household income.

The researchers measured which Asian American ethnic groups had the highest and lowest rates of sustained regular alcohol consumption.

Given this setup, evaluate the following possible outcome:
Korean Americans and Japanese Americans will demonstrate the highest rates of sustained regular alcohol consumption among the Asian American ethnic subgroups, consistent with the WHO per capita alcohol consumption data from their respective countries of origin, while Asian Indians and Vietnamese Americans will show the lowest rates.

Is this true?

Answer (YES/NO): NO